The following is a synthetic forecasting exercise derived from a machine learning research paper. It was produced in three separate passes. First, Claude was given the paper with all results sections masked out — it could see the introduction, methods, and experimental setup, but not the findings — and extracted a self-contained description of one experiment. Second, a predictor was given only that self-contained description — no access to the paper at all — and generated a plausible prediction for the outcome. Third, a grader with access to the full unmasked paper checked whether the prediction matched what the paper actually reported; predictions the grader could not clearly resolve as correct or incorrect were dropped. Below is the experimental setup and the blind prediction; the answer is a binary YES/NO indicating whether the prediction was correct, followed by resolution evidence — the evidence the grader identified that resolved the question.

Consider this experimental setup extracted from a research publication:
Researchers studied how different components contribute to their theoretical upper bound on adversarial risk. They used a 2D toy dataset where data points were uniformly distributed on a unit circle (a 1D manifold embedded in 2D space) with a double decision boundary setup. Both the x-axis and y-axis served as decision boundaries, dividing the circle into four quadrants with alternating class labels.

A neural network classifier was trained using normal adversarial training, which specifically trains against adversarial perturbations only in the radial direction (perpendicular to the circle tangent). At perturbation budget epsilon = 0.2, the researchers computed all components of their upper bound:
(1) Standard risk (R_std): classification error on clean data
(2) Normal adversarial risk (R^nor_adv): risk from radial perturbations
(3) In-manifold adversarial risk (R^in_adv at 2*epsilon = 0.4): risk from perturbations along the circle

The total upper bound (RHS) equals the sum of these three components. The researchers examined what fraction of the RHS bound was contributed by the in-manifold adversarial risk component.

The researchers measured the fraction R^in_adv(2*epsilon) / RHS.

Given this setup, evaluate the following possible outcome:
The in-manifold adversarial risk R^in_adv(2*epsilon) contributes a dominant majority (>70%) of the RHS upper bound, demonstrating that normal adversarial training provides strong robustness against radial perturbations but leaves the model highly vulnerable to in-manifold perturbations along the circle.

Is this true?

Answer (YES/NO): NO